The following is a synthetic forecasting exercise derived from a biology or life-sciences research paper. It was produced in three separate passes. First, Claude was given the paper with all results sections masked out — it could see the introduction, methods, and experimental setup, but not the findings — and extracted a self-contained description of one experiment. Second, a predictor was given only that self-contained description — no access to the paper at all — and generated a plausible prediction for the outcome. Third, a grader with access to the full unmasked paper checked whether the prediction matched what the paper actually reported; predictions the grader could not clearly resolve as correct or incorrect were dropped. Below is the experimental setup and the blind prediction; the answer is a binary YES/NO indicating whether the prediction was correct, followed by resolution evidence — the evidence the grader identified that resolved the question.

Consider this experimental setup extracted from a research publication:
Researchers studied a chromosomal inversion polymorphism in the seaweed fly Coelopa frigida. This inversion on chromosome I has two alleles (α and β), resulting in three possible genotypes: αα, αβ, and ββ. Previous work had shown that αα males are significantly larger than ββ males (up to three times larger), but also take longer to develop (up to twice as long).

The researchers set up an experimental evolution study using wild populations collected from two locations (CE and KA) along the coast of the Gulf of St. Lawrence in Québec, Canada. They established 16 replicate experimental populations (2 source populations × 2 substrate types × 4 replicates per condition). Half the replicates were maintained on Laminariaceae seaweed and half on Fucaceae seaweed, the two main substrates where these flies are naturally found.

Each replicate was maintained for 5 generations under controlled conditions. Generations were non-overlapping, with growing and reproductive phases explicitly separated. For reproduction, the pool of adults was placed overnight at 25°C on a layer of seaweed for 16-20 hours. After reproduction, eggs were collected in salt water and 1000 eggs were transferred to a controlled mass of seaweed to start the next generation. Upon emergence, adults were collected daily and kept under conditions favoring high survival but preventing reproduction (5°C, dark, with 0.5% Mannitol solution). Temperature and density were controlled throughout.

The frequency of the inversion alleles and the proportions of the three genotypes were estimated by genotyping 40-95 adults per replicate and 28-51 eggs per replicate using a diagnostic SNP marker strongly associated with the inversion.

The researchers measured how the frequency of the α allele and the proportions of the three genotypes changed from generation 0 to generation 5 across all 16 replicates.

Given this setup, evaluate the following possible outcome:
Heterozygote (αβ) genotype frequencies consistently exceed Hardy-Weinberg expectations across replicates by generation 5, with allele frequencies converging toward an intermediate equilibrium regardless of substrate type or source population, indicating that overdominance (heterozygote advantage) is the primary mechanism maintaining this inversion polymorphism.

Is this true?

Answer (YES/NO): NO